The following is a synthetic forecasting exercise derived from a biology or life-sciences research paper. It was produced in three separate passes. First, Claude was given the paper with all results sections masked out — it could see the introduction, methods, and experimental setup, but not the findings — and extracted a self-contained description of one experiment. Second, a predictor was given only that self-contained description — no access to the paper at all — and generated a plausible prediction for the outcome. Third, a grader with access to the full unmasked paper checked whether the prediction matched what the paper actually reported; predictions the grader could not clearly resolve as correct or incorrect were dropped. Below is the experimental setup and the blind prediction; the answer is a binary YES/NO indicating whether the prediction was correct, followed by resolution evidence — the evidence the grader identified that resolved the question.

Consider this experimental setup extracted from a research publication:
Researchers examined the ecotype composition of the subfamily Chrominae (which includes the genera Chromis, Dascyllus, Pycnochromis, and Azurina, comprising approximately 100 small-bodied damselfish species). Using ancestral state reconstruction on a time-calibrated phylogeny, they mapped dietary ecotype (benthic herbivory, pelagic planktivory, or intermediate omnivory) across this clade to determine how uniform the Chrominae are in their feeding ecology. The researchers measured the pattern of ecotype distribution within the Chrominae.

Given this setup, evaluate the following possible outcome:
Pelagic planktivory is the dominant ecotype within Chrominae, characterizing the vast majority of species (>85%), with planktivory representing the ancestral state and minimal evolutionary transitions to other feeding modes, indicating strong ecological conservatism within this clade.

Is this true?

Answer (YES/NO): NO